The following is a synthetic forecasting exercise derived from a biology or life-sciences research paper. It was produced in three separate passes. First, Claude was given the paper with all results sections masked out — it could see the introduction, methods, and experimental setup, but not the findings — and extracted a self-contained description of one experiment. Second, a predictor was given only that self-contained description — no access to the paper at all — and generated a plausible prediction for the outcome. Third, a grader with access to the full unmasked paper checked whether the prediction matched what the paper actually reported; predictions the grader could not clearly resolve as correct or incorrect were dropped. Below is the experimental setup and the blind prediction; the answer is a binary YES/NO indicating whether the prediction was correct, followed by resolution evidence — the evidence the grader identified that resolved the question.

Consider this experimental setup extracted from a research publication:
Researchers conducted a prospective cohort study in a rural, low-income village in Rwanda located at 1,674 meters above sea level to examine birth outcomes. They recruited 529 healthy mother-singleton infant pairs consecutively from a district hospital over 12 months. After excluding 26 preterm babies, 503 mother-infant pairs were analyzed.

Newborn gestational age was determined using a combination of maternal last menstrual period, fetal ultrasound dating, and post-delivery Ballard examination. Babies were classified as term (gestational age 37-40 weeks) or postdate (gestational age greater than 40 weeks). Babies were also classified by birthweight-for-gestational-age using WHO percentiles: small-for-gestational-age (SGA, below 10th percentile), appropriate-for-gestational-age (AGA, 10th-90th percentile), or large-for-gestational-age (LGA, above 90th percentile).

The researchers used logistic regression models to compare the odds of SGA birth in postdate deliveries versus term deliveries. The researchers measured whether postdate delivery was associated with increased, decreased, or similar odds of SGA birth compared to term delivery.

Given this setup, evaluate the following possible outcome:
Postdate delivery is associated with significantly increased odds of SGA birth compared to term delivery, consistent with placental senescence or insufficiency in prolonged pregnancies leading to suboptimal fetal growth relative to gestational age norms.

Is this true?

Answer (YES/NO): YES